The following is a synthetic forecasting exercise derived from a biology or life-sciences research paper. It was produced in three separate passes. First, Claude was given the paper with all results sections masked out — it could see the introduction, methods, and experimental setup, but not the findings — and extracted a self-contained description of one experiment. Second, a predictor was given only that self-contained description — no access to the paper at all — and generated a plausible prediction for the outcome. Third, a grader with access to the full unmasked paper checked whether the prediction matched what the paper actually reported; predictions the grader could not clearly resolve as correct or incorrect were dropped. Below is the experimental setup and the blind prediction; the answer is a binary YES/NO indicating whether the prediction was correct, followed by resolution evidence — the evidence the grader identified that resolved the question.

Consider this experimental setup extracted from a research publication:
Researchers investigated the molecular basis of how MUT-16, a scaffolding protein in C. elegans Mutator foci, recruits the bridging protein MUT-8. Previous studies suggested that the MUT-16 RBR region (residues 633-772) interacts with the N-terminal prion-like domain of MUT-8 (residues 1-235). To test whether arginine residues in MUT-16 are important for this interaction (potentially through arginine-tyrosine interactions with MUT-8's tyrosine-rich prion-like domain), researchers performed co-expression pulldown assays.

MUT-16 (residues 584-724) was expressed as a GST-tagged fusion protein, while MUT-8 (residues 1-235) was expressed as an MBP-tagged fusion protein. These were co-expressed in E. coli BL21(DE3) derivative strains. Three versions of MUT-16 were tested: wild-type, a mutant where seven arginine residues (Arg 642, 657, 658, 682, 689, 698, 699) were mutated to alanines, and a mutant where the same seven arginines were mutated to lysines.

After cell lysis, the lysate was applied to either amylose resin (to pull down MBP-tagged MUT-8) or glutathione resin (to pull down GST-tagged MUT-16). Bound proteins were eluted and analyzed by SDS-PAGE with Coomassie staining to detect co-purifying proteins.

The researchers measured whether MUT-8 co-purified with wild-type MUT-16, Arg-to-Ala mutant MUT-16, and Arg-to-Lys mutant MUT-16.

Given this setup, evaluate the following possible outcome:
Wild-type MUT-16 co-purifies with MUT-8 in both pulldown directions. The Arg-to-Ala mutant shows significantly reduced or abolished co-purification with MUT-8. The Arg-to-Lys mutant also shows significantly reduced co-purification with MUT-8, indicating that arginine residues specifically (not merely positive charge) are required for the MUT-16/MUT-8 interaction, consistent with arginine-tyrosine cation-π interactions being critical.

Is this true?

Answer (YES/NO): YES